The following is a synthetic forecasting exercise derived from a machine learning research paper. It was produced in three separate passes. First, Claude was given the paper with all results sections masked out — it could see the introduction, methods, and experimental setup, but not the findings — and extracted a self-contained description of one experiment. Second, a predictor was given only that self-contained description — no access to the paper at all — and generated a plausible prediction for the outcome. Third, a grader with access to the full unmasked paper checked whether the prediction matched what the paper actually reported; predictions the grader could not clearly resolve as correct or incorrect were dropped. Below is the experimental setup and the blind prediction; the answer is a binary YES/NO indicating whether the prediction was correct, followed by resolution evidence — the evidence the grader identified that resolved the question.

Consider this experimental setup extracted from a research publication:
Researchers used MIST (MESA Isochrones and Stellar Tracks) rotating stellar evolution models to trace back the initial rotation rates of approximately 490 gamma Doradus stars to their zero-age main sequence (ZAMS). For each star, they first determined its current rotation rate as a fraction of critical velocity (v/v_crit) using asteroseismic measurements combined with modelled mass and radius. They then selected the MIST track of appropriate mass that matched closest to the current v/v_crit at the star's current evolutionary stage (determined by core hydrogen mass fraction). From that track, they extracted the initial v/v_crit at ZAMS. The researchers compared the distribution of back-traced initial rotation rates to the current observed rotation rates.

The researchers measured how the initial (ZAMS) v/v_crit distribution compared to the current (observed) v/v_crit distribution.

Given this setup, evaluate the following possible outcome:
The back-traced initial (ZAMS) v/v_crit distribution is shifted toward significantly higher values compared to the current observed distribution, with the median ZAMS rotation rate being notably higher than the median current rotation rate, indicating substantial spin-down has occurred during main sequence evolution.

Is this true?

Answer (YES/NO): NO